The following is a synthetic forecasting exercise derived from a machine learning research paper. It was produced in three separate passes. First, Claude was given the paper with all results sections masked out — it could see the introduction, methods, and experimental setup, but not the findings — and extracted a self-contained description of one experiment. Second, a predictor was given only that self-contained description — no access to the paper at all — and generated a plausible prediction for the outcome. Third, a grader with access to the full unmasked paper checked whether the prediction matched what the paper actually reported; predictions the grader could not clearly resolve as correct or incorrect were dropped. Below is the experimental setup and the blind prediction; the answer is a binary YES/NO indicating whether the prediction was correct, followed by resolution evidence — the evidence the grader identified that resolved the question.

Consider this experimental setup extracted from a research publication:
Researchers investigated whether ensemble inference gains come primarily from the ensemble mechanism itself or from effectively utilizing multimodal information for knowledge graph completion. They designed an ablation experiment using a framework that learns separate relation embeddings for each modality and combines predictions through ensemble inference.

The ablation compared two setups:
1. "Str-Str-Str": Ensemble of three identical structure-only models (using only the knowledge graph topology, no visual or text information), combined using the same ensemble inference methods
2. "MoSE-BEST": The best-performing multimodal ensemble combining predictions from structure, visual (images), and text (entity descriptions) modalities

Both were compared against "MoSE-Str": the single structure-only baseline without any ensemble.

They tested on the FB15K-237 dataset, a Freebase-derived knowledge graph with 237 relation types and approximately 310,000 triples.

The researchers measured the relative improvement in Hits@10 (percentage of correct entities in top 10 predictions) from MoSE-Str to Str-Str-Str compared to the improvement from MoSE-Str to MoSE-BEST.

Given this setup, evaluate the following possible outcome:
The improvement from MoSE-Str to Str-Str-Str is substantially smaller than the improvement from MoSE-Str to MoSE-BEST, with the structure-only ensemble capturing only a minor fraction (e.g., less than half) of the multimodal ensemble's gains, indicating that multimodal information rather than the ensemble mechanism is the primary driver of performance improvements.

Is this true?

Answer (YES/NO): YES